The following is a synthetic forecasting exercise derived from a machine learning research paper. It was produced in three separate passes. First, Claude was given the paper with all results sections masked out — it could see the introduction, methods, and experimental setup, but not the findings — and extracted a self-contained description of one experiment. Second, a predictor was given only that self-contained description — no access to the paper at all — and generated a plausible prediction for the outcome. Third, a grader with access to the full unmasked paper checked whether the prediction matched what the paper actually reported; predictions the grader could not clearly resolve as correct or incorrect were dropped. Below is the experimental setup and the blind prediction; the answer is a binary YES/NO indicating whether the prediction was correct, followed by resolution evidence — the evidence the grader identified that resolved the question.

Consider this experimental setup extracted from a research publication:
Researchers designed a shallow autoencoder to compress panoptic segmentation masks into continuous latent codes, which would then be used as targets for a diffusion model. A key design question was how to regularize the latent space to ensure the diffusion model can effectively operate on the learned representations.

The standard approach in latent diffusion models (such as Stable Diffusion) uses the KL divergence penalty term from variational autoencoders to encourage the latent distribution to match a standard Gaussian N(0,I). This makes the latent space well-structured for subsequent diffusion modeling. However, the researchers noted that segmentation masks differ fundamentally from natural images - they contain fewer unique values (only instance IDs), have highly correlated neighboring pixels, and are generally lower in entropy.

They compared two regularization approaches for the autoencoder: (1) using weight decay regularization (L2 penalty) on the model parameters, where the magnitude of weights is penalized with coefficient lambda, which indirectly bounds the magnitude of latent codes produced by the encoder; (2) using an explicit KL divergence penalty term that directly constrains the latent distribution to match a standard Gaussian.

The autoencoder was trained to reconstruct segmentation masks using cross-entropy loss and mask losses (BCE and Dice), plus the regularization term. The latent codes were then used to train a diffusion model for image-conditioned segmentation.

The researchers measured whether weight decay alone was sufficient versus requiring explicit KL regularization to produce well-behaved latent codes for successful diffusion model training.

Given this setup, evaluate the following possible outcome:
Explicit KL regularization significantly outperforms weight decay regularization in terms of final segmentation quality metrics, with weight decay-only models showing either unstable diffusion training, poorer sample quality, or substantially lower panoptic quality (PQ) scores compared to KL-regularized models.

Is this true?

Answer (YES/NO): NO